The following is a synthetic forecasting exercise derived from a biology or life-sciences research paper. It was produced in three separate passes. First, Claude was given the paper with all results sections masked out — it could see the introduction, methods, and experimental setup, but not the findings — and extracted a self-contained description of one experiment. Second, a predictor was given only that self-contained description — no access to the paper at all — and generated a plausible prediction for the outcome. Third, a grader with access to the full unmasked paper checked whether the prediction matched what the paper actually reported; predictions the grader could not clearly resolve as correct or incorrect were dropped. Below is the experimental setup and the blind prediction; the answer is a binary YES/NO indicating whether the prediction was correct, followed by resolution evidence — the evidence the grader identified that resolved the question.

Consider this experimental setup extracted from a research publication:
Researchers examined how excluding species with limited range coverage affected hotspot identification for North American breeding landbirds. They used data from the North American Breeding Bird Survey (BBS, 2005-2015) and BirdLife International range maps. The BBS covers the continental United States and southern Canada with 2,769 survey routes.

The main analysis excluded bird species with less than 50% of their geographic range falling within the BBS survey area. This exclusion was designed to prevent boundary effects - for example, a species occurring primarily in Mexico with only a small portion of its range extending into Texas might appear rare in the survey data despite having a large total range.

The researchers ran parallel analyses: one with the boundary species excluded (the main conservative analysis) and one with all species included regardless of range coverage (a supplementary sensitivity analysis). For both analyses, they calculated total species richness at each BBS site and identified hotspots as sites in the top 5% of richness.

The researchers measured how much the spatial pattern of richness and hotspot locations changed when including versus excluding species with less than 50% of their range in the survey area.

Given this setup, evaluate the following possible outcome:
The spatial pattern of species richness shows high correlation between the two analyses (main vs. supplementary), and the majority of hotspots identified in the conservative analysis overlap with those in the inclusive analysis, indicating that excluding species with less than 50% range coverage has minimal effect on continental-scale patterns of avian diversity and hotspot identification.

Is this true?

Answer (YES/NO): YES